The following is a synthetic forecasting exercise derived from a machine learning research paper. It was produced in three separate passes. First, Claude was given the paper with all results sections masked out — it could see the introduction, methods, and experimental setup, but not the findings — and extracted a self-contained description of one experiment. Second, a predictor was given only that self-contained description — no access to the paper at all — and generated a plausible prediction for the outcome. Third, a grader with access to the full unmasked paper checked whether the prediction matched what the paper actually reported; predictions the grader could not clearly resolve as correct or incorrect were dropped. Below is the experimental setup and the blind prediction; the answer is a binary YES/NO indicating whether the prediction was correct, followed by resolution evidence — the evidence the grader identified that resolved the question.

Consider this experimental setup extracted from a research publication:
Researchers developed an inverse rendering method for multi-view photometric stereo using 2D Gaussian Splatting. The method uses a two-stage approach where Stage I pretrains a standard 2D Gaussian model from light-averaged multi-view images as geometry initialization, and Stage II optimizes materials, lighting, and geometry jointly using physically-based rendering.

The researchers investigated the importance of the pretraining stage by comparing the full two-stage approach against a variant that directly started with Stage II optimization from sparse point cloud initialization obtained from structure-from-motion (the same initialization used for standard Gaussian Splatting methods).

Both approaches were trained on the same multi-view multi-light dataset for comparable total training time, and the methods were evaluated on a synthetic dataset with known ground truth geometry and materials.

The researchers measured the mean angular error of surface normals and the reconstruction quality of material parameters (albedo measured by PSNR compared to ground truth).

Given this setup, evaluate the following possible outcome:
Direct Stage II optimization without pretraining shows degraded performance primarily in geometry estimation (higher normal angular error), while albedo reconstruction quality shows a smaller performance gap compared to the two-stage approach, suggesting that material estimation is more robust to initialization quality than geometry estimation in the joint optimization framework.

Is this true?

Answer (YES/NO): NO